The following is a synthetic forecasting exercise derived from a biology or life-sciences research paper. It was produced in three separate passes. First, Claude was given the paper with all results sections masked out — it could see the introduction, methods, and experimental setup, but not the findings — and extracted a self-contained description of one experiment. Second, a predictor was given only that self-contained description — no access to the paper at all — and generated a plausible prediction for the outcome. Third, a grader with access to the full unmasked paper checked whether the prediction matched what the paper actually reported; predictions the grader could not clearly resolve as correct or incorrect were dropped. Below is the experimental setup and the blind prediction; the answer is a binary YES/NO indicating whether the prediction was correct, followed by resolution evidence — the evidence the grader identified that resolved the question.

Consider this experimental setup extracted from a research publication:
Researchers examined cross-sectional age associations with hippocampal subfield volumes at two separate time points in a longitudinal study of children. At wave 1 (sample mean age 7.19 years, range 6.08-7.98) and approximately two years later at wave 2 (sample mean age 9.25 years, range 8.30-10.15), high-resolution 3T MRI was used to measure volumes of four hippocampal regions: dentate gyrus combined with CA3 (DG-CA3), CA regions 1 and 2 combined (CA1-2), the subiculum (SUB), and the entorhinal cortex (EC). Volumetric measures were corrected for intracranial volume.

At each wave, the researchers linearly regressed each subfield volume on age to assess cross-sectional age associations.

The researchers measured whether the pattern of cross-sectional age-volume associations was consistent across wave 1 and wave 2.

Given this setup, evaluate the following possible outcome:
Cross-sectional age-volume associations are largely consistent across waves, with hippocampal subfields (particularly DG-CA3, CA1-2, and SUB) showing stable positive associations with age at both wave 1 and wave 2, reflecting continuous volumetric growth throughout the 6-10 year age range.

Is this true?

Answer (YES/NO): NO